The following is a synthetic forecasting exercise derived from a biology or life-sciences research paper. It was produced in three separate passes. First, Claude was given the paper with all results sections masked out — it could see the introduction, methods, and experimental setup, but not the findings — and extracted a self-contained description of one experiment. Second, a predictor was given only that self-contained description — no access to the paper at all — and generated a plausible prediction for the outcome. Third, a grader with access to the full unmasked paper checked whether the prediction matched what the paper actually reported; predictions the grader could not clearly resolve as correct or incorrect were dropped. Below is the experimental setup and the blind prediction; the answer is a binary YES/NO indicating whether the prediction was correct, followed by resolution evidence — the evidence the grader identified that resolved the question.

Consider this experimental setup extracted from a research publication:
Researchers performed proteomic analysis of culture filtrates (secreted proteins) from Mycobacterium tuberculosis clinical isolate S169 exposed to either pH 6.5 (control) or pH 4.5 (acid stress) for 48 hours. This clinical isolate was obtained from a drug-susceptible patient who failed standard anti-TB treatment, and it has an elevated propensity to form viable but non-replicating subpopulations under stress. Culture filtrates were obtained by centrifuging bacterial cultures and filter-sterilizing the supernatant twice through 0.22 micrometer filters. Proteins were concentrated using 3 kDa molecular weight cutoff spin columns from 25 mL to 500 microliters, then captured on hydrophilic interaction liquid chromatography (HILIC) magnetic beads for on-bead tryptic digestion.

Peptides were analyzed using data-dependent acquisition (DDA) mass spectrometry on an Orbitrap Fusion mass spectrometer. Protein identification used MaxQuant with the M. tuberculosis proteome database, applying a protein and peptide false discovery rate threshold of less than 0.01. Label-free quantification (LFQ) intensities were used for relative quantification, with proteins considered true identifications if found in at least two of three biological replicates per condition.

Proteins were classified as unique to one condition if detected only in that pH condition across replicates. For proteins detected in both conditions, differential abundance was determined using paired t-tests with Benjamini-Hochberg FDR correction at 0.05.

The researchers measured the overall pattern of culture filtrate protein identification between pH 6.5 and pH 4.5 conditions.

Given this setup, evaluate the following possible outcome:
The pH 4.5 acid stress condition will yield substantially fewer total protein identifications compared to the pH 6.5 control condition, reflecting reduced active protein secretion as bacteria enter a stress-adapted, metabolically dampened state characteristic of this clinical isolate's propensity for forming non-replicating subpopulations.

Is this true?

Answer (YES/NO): YES